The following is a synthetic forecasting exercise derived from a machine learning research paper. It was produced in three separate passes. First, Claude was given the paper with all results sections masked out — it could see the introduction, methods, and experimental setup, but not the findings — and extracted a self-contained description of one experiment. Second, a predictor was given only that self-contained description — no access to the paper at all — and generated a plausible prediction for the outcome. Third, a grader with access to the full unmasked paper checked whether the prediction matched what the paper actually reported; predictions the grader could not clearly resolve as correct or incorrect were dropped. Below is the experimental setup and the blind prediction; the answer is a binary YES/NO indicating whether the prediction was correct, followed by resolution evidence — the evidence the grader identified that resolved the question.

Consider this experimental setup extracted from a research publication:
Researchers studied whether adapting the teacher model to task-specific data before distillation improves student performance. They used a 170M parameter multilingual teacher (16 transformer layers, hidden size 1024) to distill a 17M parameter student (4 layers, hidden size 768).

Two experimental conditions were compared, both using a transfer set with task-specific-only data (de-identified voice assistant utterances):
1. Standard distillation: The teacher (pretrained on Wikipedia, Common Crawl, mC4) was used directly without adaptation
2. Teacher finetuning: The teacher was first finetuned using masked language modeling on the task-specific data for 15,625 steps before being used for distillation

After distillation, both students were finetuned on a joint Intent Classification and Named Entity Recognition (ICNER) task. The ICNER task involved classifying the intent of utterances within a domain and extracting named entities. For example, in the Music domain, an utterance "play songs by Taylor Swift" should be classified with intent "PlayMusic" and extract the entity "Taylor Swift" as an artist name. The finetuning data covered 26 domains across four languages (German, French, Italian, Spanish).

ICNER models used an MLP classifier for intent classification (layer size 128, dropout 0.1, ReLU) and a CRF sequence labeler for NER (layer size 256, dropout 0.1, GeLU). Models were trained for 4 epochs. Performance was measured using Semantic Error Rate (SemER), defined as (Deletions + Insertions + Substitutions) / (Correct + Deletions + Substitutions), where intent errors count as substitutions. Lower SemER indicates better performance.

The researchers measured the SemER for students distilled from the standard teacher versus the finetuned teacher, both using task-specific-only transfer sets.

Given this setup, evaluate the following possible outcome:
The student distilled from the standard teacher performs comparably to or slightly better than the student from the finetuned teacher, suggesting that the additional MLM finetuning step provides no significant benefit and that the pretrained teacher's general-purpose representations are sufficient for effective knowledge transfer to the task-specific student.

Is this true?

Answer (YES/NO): NO